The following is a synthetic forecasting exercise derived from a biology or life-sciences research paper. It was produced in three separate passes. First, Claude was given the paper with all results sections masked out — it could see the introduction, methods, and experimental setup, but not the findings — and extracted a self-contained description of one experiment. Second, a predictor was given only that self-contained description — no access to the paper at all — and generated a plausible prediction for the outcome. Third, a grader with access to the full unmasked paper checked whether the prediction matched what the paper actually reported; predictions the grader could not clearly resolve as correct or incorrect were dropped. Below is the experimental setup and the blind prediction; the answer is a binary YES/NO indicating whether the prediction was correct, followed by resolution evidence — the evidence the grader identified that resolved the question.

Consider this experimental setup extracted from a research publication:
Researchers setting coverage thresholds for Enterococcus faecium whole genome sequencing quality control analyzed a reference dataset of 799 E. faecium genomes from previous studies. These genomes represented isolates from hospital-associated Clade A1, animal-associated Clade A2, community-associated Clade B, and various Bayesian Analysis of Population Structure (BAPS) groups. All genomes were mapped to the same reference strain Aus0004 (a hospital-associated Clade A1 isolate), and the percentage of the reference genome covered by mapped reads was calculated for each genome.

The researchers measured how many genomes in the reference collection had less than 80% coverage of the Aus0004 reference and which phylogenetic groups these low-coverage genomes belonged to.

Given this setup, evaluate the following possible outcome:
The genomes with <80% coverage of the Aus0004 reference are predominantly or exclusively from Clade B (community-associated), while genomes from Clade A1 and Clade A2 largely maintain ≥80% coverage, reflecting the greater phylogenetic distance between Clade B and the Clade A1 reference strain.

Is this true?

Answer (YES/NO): NO